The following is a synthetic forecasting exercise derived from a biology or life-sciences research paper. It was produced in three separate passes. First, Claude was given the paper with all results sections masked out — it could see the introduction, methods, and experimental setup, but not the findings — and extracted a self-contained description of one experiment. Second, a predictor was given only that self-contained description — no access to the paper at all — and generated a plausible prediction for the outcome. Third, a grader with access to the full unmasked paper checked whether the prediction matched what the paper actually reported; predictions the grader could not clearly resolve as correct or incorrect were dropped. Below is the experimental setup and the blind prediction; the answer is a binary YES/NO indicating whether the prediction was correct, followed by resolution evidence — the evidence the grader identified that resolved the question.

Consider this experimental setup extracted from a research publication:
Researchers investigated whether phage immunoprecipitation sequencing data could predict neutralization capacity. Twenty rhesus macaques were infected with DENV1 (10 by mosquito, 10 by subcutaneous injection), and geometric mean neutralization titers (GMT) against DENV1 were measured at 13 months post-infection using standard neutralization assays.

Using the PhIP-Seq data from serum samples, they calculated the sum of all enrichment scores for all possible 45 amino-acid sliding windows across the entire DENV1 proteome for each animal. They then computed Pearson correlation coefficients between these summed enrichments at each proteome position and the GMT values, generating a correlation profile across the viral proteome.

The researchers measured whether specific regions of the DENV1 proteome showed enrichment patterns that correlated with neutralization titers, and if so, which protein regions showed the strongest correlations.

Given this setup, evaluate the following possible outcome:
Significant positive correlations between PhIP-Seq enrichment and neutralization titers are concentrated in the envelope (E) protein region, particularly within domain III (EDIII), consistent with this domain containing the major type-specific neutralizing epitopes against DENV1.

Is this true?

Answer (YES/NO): NO